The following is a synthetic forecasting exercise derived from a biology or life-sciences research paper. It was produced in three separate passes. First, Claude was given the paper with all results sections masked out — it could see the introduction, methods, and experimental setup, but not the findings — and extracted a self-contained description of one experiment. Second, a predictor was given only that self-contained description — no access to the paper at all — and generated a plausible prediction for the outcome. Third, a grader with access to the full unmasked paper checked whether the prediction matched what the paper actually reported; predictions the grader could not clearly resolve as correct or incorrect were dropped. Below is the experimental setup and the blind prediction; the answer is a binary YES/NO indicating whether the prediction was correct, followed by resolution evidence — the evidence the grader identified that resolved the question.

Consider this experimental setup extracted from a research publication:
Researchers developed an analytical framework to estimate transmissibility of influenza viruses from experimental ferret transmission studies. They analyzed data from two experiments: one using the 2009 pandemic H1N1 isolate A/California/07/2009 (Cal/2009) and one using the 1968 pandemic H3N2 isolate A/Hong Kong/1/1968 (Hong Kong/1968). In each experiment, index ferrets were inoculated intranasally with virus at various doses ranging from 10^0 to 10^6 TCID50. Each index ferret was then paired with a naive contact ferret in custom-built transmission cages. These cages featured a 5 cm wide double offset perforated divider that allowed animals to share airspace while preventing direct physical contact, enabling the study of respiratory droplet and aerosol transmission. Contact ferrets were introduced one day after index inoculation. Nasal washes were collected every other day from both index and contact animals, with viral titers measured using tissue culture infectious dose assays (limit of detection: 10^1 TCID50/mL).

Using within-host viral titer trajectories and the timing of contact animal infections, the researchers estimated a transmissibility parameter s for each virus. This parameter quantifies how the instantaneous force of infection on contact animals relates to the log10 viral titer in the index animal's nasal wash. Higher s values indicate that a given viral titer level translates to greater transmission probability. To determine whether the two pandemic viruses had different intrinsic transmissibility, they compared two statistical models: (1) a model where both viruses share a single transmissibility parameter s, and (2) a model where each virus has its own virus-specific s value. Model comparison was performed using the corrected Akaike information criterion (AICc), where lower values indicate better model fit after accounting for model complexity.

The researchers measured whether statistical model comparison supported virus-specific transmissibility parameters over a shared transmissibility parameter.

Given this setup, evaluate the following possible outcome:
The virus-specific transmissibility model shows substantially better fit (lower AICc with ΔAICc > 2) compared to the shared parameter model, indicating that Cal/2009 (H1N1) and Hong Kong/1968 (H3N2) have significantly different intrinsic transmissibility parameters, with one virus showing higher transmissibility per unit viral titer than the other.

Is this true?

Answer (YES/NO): NO